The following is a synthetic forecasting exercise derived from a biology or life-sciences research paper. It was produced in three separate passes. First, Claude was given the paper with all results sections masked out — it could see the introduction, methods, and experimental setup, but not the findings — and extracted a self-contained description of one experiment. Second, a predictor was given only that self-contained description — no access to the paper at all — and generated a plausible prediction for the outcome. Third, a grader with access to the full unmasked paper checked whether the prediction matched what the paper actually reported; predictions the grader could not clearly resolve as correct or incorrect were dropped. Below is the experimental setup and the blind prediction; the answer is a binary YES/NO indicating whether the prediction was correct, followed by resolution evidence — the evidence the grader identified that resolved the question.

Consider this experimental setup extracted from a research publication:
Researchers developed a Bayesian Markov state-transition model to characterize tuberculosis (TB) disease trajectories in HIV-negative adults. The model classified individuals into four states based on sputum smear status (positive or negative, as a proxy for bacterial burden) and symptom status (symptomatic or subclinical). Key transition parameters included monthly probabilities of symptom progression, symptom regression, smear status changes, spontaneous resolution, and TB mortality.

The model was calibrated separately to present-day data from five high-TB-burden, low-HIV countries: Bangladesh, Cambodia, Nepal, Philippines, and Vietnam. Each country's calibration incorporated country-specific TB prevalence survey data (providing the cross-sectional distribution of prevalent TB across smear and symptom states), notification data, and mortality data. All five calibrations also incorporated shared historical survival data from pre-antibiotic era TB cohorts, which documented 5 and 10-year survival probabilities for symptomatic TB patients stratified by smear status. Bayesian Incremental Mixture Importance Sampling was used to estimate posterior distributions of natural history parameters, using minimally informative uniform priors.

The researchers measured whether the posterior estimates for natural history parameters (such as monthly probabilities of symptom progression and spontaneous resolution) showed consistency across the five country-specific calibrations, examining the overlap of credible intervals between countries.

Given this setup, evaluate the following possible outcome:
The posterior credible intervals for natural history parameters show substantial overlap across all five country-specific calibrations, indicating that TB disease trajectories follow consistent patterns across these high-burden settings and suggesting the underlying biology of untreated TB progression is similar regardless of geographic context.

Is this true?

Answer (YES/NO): YES